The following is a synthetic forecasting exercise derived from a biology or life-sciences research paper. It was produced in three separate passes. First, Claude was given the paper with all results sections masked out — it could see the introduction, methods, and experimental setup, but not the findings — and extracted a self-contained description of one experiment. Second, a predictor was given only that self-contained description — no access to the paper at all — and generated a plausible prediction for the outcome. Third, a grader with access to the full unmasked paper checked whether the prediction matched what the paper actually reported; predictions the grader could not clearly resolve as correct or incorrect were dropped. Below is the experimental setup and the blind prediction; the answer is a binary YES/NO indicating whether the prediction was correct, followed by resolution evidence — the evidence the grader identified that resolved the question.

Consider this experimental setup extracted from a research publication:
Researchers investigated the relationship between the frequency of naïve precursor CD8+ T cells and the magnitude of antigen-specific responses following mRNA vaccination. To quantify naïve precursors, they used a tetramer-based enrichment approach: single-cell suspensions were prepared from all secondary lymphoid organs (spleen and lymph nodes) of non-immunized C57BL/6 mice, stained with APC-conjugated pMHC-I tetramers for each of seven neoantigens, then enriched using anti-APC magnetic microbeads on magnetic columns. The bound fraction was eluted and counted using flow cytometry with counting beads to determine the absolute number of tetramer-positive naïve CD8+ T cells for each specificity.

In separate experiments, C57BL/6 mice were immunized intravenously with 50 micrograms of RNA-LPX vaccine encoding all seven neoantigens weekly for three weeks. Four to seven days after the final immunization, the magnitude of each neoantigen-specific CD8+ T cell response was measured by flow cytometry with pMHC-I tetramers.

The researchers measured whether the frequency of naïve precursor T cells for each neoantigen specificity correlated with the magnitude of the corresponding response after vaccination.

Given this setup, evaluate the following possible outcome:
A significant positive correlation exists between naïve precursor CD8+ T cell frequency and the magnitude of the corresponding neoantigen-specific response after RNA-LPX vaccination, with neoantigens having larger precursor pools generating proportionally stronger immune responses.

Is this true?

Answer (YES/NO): NO